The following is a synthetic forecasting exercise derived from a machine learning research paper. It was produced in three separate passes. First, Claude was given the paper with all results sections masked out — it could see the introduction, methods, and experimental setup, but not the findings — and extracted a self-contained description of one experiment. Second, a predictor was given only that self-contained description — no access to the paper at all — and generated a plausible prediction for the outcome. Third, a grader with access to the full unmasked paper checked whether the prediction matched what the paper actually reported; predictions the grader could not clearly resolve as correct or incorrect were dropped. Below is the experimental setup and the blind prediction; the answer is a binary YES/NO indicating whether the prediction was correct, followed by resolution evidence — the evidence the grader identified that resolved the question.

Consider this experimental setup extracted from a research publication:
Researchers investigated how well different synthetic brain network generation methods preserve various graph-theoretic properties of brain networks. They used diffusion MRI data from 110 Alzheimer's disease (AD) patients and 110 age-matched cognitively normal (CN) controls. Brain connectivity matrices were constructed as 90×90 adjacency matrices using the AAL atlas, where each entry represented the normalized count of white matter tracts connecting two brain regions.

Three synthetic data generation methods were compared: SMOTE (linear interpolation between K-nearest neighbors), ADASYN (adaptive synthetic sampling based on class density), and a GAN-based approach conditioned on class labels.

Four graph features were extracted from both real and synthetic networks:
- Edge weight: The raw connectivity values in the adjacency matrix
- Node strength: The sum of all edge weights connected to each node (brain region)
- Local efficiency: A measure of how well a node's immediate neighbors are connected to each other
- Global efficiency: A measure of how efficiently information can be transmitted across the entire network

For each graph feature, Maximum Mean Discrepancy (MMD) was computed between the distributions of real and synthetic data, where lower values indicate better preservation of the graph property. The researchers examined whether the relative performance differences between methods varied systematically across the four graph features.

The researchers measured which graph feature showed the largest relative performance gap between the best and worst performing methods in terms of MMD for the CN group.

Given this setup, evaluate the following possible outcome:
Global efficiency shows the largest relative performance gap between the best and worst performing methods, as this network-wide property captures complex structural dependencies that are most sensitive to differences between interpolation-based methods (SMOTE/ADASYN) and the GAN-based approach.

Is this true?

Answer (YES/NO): NO